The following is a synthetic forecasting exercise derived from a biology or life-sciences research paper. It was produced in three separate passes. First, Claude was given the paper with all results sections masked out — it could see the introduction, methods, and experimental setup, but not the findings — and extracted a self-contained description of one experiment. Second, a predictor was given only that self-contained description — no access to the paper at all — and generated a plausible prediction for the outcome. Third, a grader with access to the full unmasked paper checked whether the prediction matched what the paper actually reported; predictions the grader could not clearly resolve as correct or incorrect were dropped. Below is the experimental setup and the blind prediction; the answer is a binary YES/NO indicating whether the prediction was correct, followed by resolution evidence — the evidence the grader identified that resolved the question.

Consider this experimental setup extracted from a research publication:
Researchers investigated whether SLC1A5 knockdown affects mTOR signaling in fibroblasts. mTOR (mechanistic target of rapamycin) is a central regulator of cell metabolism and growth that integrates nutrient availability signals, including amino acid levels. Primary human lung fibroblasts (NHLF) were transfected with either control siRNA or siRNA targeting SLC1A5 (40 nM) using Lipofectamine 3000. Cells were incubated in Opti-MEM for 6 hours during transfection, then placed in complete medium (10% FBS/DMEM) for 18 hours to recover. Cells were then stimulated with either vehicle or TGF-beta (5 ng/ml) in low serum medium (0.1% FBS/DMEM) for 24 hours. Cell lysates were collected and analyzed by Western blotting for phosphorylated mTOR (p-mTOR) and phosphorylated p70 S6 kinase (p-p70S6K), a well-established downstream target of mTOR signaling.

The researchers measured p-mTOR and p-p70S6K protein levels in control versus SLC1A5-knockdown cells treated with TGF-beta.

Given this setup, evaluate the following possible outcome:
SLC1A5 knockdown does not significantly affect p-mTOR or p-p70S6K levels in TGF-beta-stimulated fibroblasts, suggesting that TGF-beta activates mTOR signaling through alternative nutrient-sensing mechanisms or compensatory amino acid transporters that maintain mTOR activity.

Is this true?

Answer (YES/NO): NO